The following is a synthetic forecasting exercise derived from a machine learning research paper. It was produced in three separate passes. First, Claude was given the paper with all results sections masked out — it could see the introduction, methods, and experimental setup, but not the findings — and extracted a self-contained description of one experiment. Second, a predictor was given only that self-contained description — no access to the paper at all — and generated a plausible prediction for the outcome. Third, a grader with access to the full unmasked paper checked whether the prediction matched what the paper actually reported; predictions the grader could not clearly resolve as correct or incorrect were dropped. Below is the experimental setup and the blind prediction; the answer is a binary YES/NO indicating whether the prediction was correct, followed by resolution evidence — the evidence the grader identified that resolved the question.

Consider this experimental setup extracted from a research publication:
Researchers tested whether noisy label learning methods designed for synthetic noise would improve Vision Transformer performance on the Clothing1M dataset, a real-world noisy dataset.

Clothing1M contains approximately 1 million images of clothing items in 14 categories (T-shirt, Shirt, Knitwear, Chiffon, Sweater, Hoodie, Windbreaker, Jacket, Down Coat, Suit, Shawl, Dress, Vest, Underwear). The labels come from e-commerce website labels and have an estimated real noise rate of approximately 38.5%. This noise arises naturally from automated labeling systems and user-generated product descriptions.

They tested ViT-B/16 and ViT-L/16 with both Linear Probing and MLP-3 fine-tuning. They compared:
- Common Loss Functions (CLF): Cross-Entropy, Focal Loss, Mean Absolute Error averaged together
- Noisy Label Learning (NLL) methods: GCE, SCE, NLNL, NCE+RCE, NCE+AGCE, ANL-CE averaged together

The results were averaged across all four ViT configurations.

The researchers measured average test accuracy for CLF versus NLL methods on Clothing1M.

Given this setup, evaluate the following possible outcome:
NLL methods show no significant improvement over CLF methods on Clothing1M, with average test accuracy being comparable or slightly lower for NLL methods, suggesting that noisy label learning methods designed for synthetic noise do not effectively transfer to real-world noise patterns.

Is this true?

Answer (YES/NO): YES